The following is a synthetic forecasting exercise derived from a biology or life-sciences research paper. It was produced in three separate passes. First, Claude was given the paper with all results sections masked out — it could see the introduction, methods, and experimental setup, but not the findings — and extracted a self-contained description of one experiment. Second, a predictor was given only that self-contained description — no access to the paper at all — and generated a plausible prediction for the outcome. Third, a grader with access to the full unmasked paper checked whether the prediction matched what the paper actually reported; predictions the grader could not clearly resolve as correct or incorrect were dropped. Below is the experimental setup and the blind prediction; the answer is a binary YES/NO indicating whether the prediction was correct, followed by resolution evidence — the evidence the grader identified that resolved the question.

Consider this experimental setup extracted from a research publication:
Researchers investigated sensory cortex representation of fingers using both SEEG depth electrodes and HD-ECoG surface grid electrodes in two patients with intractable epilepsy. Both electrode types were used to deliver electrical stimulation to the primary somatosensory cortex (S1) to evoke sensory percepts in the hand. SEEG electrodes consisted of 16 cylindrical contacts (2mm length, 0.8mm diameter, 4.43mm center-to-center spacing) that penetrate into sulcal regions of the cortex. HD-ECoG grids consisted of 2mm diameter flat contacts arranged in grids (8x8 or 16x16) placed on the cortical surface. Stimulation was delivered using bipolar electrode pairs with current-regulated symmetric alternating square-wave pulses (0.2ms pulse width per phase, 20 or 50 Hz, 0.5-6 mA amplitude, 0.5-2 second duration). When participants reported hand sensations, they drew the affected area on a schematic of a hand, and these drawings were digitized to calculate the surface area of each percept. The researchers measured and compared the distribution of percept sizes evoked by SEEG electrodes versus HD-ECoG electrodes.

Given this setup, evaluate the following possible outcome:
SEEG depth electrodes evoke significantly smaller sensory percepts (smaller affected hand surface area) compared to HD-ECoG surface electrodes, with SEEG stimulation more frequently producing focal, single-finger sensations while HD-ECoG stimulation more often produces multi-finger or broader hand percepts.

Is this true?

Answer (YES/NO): YES